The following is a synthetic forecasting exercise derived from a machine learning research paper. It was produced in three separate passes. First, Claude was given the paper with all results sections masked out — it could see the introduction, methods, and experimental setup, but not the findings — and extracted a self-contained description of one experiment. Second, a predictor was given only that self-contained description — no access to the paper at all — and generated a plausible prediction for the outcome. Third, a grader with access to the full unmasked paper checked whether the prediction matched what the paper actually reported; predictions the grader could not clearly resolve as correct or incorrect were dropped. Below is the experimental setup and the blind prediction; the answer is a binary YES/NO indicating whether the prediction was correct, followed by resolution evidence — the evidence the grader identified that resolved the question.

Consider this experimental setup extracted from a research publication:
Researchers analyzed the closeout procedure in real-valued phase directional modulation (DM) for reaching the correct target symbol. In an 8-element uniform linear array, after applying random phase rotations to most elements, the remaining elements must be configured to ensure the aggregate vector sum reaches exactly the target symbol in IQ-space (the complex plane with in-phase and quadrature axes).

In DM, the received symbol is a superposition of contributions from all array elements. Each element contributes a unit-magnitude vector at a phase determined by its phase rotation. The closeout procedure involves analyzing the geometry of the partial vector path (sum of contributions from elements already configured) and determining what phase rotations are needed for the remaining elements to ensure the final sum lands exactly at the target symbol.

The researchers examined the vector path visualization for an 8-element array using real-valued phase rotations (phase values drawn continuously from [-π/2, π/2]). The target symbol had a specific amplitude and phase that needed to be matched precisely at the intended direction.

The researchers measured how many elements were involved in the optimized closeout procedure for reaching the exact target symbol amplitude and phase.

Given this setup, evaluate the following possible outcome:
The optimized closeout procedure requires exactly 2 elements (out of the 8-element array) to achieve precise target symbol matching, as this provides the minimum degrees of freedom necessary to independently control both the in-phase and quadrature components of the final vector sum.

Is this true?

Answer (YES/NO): YES